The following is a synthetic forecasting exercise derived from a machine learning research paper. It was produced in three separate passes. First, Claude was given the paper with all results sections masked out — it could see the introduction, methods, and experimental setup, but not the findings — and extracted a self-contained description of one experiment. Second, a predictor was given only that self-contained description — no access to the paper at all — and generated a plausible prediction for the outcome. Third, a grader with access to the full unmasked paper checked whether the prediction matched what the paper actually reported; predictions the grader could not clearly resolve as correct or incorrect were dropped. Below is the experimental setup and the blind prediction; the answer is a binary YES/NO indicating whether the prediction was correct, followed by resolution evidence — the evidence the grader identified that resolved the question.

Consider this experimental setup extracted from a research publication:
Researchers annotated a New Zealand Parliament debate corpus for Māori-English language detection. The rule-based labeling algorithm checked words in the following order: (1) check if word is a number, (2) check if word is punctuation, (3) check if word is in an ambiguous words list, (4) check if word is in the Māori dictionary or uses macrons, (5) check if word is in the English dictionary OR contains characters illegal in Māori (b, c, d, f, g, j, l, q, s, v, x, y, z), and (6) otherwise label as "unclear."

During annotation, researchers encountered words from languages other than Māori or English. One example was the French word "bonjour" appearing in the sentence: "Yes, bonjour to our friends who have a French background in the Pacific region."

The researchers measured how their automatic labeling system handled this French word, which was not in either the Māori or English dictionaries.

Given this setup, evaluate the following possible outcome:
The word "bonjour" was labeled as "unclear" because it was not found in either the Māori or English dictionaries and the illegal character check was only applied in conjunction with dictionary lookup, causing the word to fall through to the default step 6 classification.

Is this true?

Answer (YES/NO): NO